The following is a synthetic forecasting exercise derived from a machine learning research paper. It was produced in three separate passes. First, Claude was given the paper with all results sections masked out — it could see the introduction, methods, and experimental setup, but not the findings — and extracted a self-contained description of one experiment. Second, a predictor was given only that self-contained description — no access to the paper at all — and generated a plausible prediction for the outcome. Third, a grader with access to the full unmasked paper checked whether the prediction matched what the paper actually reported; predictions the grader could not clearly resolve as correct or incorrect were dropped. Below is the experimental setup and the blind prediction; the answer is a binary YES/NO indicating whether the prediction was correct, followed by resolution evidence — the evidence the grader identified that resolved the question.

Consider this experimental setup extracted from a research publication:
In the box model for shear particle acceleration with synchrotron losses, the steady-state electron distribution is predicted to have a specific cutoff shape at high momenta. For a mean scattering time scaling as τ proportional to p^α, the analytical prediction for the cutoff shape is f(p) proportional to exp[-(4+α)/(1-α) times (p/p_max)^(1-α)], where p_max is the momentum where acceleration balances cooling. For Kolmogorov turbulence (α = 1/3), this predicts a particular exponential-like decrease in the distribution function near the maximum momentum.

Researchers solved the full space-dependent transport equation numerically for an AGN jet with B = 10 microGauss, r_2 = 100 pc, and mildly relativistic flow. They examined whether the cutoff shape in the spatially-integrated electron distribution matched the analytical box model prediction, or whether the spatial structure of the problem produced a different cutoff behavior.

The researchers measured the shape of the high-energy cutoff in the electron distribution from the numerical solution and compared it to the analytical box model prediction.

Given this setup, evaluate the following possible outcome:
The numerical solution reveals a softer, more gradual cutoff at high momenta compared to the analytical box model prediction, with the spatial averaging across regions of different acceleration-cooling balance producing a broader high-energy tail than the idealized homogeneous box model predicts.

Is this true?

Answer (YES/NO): NO